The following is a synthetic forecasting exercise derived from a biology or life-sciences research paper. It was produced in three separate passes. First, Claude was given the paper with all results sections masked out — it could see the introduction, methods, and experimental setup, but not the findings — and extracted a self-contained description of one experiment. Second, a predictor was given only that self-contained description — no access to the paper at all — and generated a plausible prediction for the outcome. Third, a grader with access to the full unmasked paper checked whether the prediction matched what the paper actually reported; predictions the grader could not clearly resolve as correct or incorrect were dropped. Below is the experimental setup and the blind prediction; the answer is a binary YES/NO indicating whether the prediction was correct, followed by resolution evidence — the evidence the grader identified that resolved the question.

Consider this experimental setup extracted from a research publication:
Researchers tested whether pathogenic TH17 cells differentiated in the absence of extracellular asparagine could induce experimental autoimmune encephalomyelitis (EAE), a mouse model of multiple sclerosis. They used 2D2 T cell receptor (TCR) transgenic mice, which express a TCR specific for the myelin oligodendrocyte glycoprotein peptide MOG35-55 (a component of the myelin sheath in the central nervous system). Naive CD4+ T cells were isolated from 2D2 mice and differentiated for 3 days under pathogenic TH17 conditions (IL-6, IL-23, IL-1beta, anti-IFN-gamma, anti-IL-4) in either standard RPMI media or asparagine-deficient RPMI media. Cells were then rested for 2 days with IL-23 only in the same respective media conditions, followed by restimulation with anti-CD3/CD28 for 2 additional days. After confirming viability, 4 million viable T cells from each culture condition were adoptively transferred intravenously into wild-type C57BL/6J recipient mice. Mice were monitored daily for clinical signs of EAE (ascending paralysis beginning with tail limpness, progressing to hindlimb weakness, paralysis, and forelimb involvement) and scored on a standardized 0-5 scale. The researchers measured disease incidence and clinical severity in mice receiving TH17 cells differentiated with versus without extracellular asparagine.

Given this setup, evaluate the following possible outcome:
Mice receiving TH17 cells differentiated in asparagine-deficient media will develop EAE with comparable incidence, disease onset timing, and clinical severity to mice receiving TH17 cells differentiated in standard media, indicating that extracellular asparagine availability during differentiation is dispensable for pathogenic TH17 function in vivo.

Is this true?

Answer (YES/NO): NO